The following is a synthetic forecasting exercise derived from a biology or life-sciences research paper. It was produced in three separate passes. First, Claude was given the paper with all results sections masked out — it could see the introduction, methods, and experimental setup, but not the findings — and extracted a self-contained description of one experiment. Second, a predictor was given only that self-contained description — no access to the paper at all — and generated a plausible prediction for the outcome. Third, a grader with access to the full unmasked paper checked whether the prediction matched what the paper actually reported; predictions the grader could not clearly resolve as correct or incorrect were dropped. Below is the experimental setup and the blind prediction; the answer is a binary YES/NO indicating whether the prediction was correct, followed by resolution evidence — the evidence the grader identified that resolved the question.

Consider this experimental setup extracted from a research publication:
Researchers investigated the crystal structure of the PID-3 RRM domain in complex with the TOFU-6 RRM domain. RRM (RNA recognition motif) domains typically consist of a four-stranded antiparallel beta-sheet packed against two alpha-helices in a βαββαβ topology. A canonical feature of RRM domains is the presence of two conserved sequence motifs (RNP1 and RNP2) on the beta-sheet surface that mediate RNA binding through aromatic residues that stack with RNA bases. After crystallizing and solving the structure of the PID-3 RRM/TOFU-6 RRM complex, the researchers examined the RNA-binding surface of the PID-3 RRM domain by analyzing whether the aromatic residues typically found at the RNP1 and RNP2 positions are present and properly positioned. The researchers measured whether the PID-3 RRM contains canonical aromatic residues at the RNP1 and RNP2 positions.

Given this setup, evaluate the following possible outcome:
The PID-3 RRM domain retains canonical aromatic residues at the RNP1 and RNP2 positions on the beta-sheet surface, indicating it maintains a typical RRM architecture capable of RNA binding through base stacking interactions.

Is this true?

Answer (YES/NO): NO